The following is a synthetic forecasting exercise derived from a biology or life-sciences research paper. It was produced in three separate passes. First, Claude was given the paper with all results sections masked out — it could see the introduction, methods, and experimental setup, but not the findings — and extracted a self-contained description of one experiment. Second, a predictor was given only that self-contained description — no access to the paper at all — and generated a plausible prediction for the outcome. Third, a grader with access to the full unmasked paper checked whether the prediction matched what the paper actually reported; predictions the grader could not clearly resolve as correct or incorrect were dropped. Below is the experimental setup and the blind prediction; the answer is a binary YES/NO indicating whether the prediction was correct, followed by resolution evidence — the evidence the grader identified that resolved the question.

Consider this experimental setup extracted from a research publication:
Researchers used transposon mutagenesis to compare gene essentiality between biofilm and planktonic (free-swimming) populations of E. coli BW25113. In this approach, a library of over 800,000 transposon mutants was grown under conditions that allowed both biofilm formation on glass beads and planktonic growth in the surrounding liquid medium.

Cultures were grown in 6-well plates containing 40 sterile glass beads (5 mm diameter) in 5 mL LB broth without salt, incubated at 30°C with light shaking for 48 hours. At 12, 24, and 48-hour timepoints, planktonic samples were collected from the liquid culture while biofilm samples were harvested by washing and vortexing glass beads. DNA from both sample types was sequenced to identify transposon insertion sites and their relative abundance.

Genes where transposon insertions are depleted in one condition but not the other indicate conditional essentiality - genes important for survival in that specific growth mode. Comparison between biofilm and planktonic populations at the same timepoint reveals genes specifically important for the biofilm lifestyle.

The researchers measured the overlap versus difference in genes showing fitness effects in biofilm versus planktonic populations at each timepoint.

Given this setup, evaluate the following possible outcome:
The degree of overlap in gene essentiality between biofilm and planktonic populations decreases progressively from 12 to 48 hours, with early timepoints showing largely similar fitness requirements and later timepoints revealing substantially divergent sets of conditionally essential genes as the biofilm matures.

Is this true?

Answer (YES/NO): YES